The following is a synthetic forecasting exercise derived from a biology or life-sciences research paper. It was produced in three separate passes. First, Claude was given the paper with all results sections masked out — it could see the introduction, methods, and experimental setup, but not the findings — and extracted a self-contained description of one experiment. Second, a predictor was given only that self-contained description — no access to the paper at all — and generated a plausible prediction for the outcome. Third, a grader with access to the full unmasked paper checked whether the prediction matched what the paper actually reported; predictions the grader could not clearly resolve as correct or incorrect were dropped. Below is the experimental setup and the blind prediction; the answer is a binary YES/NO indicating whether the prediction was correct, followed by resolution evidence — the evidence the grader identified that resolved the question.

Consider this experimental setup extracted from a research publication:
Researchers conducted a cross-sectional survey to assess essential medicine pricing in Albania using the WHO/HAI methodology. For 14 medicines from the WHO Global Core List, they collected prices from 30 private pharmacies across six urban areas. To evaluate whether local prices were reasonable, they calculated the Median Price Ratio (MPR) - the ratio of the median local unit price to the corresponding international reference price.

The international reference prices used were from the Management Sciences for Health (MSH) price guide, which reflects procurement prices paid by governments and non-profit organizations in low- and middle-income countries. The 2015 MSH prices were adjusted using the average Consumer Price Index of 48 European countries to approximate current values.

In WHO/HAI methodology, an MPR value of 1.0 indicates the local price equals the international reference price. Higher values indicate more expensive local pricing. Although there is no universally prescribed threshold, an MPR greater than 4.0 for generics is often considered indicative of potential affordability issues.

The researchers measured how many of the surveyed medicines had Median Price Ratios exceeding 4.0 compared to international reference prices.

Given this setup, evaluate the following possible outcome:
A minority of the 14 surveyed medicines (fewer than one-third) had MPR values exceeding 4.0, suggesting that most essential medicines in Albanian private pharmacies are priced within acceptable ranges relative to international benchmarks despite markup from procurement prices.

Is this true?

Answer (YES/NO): NO